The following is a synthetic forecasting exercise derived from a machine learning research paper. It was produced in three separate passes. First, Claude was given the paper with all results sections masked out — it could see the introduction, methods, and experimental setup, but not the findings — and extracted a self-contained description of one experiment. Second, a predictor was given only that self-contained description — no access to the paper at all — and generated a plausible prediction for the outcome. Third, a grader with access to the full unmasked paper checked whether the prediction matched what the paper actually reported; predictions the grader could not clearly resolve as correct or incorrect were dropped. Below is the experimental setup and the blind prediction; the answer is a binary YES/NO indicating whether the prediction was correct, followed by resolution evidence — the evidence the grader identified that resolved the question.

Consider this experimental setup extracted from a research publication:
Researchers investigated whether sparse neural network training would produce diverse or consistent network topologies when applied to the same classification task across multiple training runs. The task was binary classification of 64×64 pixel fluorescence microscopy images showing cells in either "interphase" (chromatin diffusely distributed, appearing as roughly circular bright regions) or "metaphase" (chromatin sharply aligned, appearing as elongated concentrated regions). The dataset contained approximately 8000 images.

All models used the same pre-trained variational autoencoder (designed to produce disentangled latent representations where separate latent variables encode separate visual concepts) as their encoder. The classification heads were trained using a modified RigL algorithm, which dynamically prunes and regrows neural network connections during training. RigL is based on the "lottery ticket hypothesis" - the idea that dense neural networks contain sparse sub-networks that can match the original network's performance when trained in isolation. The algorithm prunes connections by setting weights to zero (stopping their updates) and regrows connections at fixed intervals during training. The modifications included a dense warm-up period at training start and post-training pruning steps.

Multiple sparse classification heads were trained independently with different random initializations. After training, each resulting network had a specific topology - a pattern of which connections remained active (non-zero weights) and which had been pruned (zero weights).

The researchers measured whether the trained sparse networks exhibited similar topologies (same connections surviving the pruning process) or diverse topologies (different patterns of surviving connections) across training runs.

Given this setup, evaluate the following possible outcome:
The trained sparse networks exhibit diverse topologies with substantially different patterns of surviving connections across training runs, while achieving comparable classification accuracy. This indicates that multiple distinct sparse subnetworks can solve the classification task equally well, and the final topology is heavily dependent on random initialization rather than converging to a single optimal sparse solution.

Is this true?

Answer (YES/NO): NO